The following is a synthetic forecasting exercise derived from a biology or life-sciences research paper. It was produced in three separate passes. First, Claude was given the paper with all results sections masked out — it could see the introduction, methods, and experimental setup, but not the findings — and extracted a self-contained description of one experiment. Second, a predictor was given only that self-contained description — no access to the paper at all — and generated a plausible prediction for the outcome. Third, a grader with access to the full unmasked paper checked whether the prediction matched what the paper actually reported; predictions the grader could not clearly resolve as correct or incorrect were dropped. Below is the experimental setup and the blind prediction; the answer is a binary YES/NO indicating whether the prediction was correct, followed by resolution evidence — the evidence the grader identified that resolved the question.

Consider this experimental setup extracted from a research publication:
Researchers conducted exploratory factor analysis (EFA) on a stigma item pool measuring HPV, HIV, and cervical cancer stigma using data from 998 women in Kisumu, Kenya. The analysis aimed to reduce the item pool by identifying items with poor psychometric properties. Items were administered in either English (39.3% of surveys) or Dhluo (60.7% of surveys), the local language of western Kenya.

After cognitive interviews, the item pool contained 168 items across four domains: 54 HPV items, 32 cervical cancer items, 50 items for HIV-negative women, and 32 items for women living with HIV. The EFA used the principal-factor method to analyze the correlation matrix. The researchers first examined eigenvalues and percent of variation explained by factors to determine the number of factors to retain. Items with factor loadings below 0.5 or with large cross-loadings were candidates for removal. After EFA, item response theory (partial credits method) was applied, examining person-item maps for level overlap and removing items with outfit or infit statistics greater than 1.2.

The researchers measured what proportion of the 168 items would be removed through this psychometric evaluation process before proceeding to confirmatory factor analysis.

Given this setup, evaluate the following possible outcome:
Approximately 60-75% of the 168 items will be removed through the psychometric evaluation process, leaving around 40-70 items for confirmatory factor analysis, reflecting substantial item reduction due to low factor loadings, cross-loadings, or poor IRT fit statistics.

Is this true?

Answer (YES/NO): NO